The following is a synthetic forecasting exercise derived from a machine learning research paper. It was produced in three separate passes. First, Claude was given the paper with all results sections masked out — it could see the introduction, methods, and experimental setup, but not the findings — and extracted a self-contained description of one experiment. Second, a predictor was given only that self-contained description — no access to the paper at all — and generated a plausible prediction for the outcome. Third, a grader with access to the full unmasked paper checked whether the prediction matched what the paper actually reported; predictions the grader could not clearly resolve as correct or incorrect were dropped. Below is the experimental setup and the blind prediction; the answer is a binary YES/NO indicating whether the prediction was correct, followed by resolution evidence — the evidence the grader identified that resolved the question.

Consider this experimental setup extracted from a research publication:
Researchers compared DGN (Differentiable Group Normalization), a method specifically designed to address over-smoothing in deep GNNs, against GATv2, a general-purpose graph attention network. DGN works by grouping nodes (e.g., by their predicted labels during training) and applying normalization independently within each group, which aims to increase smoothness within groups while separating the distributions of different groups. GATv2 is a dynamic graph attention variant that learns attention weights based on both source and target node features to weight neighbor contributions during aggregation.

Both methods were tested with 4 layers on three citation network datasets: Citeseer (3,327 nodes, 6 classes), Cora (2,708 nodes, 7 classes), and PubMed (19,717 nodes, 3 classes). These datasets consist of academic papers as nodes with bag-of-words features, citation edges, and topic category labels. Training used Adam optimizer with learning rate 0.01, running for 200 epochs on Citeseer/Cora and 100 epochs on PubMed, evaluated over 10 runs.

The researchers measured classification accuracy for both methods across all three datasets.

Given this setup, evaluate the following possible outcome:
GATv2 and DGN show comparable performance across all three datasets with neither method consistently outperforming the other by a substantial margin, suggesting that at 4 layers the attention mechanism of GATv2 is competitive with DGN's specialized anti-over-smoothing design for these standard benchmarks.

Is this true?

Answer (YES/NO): NO